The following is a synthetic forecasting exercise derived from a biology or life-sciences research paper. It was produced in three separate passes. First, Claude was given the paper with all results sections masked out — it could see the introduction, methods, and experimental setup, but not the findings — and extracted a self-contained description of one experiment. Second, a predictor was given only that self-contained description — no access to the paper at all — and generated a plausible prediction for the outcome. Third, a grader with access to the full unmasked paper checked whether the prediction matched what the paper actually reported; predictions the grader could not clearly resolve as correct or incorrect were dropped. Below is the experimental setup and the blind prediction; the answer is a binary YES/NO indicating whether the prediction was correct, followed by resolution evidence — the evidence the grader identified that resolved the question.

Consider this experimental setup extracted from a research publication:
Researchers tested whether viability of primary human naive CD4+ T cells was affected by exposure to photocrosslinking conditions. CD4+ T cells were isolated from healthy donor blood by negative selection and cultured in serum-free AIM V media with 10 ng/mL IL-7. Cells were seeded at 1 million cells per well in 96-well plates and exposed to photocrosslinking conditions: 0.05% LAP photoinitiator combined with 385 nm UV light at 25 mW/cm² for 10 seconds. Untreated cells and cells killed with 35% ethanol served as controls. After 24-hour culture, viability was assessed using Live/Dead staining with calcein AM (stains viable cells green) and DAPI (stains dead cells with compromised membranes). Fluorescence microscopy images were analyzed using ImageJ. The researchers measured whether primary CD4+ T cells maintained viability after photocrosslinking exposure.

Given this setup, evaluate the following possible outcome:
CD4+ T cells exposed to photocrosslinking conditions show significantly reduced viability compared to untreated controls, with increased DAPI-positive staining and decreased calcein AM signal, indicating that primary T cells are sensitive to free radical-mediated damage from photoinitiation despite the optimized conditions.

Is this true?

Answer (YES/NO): NO